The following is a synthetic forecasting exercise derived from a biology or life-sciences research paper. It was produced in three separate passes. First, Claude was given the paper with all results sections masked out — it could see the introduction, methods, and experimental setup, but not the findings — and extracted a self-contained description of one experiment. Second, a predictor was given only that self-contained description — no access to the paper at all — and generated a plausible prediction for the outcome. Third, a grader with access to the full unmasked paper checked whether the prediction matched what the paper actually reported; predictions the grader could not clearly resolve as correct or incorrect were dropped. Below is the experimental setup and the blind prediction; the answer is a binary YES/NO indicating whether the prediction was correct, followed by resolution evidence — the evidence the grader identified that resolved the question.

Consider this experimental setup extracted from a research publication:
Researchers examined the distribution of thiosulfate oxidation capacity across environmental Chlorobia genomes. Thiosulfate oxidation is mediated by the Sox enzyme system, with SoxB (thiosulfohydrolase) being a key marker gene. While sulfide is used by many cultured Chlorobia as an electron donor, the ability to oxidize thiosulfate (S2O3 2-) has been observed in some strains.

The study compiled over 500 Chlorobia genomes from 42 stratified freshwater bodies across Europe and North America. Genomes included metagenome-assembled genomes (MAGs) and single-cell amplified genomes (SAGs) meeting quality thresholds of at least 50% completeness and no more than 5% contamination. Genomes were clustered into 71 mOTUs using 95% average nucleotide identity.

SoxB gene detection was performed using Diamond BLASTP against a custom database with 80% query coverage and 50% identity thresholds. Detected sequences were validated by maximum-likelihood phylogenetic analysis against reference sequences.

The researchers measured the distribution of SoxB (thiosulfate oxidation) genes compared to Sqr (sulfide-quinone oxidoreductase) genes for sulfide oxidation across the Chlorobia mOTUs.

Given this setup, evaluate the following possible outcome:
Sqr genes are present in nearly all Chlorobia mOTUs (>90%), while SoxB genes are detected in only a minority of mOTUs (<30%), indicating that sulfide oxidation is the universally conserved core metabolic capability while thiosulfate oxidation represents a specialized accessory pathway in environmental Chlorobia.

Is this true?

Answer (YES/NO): YES